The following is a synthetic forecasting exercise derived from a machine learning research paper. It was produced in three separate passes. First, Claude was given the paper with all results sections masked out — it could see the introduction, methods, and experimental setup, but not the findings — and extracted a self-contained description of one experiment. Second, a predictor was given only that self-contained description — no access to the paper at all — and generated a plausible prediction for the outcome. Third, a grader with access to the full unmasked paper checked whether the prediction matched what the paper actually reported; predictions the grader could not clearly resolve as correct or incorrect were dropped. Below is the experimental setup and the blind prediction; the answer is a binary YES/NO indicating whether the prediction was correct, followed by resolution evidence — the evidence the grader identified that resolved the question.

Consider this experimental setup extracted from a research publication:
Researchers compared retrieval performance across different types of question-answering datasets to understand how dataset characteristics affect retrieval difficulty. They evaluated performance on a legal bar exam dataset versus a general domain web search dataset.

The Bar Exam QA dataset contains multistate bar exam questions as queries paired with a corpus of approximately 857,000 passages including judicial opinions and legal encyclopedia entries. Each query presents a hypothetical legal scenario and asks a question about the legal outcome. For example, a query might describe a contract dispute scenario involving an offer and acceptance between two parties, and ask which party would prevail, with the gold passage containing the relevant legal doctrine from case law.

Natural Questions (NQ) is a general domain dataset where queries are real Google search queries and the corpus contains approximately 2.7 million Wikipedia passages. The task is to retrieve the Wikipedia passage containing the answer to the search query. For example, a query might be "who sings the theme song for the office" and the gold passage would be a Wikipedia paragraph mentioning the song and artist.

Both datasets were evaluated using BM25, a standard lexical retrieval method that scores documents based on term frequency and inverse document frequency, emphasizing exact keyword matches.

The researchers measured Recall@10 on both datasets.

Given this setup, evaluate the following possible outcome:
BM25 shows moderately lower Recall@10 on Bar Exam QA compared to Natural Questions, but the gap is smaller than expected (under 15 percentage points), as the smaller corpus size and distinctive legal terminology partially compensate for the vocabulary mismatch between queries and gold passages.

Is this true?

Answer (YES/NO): NO